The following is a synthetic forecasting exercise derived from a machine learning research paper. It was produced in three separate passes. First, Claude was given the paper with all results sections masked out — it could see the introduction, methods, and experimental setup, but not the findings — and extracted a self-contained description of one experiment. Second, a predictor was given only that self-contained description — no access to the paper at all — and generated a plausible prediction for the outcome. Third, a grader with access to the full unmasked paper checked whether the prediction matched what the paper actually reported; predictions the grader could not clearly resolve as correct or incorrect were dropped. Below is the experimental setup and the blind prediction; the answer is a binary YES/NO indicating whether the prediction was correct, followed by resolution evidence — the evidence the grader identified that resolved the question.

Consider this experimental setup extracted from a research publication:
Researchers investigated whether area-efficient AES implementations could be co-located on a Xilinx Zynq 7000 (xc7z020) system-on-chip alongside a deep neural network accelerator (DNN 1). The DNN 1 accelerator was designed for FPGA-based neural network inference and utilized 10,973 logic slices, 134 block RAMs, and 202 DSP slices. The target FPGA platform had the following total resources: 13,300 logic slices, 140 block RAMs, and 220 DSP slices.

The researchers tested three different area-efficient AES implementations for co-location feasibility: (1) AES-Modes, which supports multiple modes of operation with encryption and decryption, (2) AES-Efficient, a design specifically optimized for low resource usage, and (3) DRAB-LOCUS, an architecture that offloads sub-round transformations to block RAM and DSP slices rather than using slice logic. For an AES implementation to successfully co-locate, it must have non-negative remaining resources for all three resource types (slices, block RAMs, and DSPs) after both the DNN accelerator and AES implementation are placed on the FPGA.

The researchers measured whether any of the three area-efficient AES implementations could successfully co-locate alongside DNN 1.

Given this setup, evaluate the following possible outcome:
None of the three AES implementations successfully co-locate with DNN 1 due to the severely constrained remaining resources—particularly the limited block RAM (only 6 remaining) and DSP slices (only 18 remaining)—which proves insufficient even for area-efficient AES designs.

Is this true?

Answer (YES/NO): YES